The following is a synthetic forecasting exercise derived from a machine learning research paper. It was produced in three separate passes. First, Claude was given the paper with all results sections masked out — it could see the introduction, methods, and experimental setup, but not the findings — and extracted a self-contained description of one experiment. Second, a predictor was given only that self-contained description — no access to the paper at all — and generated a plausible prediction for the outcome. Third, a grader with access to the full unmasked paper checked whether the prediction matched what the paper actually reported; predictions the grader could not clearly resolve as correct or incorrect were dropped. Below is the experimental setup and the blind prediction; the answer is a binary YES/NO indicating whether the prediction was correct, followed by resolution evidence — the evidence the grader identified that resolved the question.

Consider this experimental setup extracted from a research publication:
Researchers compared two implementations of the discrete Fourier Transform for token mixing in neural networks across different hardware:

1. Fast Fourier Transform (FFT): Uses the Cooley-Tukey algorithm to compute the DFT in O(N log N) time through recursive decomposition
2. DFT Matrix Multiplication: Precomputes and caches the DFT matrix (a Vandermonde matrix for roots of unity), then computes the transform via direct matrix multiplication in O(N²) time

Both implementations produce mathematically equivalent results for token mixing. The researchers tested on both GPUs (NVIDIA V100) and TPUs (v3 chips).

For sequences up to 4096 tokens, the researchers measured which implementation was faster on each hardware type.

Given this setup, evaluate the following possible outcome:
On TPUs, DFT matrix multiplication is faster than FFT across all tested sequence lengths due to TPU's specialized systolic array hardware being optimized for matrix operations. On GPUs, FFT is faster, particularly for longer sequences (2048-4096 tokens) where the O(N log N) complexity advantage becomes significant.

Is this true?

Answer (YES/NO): NO